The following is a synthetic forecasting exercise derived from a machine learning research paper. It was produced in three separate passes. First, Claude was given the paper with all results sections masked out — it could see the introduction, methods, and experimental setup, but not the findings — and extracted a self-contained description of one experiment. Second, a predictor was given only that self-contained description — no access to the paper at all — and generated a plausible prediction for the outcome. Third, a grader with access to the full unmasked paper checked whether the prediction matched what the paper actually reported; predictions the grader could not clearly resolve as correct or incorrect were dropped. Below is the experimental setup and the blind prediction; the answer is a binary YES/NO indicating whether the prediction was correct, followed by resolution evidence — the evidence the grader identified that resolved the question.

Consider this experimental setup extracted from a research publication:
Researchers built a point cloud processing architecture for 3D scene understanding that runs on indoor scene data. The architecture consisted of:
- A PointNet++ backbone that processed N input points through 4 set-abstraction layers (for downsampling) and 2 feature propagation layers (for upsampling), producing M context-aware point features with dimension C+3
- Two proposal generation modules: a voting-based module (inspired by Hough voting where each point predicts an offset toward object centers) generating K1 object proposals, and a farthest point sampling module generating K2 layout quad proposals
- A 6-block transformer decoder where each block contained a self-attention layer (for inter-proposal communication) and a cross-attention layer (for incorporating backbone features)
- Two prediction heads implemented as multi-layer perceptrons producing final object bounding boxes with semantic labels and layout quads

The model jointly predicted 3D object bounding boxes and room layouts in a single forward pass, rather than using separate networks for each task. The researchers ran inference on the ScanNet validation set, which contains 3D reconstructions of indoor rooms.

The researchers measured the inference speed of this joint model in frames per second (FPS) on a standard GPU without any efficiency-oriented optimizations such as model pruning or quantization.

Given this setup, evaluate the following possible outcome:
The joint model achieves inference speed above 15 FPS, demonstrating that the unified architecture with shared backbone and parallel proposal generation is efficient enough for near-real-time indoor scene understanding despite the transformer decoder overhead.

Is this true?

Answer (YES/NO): NO